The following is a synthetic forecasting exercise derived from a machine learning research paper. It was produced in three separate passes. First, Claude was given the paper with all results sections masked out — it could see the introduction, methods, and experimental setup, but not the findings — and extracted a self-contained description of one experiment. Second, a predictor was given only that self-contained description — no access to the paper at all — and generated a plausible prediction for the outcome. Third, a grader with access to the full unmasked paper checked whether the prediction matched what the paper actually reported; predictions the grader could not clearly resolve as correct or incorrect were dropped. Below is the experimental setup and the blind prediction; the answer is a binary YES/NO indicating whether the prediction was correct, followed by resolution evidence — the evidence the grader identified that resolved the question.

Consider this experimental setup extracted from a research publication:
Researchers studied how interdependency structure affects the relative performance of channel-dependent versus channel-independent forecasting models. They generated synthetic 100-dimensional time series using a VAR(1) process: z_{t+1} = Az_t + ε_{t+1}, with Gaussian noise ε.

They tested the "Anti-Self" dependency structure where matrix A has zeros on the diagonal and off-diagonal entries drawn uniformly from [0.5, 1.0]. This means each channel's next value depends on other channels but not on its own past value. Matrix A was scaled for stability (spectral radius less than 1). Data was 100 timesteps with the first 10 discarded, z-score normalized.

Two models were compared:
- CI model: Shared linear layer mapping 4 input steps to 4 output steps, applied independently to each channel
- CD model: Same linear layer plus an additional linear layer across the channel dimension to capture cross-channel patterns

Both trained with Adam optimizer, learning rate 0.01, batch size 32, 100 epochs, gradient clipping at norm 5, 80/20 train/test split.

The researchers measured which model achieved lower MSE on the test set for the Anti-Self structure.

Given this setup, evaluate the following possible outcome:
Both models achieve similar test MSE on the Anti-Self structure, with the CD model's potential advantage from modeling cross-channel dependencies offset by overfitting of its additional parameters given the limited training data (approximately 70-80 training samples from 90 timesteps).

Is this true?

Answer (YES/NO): NO